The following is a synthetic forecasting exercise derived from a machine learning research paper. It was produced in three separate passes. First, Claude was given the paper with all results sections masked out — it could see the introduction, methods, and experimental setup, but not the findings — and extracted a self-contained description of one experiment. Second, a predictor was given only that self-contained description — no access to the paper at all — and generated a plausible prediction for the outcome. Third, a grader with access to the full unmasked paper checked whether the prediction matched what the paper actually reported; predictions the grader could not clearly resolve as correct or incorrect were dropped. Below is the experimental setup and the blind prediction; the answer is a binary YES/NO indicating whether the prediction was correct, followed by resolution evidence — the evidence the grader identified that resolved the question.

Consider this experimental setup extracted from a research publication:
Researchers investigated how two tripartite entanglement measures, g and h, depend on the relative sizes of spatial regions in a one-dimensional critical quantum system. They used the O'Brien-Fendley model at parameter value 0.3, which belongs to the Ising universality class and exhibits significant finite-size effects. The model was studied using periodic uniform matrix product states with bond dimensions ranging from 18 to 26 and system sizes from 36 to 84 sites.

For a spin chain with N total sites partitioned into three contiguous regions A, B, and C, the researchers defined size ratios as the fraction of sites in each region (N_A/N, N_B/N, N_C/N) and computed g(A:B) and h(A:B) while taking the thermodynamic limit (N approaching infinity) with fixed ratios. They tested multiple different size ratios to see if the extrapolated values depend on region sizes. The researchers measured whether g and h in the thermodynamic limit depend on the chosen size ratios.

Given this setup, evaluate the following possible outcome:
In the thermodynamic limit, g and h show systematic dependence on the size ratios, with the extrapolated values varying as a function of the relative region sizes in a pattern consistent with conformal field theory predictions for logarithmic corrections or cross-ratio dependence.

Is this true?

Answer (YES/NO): NO